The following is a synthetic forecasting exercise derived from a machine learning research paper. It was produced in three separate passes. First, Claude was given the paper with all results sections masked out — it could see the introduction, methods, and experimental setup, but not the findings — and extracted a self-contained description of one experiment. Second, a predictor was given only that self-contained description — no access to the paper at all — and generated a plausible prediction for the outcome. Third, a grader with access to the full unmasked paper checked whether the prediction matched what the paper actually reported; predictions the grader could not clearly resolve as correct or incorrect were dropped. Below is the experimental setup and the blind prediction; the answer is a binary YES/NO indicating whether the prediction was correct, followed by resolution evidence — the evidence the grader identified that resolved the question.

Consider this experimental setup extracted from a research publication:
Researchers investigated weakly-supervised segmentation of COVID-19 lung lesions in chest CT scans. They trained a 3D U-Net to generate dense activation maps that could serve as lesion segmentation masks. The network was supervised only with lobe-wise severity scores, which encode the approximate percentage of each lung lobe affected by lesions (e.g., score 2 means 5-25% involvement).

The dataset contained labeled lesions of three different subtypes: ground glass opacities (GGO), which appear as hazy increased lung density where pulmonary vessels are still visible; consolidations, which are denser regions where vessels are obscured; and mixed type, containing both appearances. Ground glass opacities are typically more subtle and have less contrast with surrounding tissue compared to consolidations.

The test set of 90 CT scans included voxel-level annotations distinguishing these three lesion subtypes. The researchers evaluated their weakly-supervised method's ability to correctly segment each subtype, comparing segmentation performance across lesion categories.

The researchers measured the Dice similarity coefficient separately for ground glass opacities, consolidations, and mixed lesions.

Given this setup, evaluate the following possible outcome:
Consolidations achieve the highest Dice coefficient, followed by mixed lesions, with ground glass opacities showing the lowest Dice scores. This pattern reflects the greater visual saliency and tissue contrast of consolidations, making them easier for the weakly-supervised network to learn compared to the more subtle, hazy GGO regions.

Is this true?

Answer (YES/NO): NO